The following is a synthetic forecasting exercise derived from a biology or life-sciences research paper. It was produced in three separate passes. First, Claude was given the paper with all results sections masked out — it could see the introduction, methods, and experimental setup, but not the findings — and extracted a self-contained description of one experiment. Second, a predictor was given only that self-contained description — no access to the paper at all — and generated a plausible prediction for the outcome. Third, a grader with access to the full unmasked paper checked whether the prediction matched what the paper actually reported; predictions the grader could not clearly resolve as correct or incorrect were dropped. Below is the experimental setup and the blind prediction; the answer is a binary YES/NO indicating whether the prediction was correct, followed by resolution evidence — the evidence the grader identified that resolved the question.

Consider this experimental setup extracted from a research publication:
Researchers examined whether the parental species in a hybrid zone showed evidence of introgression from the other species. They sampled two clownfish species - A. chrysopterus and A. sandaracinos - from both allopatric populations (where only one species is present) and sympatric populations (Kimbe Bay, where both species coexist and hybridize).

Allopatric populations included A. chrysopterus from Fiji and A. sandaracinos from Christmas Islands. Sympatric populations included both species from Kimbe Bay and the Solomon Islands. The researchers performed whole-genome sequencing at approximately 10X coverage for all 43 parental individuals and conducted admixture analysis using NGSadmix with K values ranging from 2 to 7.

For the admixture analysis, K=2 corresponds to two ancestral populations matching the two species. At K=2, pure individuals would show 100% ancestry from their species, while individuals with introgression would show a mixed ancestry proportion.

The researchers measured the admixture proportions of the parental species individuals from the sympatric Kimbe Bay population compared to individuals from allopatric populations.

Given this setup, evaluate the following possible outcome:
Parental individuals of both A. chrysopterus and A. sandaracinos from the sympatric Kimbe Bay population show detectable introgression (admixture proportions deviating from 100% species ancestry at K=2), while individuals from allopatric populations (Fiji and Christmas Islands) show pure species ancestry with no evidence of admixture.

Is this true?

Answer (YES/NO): NO